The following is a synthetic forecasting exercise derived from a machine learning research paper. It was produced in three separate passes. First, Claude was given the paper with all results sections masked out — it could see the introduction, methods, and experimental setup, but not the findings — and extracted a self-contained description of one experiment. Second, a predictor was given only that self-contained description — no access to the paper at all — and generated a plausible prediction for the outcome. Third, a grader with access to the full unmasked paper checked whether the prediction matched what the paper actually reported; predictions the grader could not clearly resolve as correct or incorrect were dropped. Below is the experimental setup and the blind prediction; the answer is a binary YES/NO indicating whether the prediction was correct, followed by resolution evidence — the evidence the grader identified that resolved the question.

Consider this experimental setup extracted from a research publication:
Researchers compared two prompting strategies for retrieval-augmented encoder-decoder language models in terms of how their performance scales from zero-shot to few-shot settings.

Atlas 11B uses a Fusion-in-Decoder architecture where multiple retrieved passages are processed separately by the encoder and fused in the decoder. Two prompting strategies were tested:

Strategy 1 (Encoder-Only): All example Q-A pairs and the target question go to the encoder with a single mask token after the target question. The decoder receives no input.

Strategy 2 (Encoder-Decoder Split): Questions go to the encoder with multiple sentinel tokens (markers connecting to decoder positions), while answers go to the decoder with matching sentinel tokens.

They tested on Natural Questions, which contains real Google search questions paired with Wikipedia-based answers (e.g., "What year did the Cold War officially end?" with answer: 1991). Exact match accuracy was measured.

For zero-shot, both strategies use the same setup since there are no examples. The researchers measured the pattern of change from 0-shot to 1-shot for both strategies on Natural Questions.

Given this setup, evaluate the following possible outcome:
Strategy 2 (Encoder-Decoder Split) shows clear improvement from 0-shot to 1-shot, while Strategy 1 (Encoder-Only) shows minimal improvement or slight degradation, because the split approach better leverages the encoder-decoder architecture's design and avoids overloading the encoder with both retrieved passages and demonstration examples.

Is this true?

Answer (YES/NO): NO